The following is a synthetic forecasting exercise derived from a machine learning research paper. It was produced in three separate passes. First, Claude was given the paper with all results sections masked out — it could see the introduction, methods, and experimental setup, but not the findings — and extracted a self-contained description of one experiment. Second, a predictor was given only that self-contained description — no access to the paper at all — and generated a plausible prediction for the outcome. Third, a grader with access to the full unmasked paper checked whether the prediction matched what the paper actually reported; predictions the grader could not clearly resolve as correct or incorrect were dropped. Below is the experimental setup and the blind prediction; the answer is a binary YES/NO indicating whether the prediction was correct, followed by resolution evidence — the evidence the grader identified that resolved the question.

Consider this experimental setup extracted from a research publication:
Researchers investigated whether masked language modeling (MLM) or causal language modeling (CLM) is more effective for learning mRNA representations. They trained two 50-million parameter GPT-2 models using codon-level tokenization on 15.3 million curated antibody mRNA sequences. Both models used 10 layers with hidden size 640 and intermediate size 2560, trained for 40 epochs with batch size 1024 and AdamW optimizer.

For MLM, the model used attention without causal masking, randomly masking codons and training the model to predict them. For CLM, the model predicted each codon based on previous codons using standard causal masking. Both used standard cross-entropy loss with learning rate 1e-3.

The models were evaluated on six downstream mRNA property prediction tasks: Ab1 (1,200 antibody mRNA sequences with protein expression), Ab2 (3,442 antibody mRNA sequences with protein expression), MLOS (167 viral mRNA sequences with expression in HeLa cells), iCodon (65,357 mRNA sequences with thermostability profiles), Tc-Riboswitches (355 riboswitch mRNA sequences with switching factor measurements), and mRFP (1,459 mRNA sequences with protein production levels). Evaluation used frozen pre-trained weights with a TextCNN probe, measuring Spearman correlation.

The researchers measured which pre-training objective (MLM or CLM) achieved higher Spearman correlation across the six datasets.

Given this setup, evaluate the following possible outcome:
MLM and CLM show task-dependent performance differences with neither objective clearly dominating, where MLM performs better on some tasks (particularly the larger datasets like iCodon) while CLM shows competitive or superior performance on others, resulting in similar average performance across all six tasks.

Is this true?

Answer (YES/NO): NO